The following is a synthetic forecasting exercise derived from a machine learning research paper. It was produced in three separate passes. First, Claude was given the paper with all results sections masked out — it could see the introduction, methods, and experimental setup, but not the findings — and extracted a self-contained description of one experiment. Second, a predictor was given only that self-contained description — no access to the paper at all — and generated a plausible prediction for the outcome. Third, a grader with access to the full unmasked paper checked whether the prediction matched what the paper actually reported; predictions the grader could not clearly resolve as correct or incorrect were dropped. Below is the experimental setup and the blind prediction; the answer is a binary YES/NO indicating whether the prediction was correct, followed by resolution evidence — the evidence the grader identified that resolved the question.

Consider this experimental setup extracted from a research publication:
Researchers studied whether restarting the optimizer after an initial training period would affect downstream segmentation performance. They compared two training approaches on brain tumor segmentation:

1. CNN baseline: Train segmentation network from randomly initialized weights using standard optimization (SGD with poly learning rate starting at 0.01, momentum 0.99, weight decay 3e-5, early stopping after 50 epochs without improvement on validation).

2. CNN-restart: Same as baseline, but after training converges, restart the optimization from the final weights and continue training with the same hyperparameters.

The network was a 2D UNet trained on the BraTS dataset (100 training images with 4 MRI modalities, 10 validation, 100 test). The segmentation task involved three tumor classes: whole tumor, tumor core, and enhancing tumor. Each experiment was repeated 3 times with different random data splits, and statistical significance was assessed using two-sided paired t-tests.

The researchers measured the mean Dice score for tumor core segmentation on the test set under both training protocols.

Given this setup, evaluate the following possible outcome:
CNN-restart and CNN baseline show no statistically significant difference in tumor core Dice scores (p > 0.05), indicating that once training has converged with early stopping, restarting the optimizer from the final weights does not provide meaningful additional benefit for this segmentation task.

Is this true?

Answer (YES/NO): NO